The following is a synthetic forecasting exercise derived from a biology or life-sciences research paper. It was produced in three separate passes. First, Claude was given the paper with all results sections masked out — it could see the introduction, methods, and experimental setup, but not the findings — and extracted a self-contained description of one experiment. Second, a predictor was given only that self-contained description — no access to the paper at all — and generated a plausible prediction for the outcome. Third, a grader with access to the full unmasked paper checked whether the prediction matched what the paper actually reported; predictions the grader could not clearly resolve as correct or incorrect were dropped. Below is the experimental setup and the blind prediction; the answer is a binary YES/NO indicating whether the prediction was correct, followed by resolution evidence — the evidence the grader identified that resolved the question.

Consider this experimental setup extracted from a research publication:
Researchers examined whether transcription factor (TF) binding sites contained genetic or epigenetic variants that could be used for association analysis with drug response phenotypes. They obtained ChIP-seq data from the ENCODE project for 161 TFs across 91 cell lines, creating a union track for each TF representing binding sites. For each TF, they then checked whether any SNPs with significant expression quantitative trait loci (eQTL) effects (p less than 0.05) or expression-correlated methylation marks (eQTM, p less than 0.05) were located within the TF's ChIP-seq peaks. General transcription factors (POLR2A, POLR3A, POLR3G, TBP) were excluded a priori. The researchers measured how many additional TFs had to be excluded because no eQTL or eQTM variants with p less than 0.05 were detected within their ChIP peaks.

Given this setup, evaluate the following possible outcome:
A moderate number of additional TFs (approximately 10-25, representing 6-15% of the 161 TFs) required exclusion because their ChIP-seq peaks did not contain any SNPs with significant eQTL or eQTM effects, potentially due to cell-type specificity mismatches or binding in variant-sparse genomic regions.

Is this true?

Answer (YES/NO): NO